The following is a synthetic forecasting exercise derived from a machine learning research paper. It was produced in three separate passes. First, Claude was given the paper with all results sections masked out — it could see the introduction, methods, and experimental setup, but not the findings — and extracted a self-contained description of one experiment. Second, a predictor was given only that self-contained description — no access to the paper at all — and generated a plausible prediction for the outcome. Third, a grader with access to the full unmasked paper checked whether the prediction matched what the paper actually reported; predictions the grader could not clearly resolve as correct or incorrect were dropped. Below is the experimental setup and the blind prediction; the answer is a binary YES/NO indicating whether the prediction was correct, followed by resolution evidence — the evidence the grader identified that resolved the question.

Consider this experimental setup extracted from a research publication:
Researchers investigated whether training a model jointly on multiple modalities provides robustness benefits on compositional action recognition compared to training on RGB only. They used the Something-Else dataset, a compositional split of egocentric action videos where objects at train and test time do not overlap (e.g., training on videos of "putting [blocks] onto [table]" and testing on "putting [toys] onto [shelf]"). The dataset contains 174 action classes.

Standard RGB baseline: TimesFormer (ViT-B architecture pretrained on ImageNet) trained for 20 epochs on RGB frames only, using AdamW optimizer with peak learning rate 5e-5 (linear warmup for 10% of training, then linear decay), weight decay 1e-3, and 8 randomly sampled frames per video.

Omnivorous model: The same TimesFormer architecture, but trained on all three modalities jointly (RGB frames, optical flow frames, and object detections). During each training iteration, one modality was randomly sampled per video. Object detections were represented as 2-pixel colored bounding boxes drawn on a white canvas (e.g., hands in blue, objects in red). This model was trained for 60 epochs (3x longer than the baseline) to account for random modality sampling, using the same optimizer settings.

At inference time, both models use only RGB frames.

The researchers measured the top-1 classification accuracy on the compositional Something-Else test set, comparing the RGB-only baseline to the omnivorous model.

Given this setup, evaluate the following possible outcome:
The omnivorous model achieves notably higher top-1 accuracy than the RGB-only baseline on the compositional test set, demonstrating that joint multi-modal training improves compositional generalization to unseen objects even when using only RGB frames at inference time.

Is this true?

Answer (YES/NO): YES